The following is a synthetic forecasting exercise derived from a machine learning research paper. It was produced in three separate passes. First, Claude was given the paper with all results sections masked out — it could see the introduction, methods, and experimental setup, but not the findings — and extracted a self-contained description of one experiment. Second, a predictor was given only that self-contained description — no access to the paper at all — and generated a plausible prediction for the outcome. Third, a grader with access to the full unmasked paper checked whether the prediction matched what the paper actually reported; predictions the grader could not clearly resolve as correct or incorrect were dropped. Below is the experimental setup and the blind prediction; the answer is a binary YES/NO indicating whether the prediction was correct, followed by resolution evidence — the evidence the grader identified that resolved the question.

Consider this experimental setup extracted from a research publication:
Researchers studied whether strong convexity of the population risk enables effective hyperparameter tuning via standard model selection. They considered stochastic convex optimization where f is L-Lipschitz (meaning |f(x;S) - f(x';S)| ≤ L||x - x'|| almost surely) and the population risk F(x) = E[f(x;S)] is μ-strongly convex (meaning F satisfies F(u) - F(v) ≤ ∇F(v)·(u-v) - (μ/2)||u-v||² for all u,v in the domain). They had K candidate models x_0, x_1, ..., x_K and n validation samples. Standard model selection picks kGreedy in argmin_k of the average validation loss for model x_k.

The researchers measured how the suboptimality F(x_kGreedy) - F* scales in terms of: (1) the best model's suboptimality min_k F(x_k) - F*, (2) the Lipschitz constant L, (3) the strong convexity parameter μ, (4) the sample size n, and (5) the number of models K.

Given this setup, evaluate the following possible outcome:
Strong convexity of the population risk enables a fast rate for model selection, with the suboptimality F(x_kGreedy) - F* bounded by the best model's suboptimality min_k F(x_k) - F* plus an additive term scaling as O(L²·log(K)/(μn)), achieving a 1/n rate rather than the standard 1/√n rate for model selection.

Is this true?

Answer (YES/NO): YES